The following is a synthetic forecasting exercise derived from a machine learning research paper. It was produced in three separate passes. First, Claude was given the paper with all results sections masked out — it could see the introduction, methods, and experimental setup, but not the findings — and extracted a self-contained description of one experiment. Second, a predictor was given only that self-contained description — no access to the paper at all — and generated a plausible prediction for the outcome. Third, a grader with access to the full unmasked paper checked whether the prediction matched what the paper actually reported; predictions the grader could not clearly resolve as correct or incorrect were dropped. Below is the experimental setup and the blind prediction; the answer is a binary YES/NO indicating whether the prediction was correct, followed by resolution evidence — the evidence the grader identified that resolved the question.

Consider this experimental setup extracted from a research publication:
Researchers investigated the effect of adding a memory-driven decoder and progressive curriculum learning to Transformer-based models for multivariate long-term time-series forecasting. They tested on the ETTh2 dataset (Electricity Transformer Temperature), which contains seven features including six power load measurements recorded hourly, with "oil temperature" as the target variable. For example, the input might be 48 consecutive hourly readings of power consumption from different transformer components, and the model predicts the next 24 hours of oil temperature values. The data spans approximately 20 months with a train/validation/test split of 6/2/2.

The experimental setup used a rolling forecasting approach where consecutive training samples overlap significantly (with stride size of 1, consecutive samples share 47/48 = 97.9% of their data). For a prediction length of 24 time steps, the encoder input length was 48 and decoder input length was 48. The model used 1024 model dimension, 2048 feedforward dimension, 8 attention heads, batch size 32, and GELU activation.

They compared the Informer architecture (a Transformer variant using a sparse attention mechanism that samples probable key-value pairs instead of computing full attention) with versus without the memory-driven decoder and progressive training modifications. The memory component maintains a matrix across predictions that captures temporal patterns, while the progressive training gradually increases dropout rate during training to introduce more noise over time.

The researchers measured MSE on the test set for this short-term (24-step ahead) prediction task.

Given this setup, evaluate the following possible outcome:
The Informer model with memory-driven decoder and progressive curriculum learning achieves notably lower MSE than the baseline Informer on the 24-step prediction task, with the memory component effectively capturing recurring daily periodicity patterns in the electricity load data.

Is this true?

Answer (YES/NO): NO